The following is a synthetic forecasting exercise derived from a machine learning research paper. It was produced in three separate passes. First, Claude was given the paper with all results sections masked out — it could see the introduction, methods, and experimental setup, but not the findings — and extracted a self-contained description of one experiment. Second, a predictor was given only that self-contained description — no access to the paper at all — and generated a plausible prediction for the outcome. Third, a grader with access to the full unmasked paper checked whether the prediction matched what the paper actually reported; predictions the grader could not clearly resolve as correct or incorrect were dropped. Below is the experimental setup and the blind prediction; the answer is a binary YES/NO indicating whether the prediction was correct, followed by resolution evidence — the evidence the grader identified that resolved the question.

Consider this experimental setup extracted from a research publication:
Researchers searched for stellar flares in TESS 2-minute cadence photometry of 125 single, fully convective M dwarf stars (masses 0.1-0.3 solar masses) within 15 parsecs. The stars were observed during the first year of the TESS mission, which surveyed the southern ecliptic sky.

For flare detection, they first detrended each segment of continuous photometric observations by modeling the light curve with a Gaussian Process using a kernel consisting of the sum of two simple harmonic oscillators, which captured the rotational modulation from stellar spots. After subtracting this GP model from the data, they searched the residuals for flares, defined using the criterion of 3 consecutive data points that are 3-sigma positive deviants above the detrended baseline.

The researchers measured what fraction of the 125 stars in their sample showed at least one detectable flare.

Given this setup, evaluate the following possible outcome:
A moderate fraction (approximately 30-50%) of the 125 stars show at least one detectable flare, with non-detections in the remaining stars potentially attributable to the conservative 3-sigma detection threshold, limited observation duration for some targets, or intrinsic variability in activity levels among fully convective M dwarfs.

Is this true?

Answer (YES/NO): NO